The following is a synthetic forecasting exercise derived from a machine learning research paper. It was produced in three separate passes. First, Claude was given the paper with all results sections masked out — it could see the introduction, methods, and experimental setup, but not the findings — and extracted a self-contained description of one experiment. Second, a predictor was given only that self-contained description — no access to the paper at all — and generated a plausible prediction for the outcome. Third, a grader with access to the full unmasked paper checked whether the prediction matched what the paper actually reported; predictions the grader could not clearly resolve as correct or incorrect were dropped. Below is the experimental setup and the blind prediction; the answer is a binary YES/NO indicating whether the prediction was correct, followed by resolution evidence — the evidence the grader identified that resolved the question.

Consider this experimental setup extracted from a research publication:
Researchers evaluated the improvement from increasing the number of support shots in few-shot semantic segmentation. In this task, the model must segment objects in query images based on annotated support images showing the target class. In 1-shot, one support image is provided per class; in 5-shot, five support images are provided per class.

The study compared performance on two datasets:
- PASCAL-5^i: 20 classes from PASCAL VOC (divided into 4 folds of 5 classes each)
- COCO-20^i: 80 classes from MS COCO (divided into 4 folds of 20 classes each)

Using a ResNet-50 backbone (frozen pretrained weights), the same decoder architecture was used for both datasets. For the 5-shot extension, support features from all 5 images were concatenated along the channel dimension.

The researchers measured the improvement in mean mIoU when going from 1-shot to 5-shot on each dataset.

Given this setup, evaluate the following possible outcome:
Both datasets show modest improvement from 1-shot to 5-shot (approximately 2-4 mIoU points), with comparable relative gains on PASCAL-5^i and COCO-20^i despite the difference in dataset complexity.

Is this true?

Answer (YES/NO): NO